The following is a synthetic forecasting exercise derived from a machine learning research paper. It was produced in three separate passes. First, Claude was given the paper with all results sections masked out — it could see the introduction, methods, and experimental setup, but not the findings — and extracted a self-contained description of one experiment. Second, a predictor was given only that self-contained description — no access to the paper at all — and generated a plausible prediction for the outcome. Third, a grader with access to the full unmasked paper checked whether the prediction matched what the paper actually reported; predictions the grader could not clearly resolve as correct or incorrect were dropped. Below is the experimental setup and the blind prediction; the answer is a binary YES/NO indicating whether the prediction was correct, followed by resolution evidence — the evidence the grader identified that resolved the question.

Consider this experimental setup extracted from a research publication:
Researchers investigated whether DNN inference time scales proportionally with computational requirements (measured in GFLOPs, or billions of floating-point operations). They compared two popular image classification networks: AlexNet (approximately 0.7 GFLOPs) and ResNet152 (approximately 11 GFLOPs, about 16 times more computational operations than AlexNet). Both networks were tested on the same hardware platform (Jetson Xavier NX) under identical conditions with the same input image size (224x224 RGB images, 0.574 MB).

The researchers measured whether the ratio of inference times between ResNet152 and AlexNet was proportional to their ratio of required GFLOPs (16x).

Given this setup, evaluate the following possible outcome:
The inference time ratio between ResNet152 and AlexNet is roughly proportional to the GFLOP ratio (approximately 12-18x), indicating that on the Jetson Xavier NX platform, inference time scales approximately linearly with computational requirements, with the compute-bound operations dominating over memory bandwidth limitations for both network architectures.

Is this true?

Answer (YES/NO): NO